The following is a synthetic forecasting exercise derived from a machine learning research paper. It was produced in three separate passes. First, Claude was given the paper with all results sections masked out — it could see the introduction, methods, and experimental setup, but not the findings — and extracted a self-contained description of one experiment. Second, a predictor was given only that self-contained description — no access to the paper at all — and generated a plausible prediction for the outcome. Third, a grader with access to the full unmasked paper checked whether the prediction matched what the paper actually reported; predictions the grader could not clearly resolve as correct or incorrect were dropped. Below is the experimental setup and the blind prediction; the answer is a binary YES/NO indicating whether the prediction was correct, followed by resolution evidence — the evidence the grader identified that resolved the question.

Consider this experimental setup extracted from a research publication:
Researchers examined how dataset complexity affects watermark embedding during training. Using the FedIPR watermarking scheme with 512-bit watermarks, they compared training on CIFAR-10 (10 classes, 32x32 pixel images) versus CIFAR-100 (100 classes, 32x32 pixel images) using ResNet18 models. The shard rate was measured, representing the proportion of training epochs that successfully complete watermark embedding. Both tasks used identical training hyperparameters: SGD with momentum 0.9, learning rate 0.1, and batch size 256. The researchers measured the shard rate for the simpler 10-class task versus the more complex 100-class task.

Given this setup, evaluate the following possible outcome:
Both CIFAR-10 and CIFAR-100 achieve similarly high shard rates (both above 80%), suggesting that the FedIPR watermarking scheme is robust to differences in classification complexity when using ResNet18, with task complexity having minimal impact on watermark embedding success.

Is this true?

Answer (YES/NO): NO